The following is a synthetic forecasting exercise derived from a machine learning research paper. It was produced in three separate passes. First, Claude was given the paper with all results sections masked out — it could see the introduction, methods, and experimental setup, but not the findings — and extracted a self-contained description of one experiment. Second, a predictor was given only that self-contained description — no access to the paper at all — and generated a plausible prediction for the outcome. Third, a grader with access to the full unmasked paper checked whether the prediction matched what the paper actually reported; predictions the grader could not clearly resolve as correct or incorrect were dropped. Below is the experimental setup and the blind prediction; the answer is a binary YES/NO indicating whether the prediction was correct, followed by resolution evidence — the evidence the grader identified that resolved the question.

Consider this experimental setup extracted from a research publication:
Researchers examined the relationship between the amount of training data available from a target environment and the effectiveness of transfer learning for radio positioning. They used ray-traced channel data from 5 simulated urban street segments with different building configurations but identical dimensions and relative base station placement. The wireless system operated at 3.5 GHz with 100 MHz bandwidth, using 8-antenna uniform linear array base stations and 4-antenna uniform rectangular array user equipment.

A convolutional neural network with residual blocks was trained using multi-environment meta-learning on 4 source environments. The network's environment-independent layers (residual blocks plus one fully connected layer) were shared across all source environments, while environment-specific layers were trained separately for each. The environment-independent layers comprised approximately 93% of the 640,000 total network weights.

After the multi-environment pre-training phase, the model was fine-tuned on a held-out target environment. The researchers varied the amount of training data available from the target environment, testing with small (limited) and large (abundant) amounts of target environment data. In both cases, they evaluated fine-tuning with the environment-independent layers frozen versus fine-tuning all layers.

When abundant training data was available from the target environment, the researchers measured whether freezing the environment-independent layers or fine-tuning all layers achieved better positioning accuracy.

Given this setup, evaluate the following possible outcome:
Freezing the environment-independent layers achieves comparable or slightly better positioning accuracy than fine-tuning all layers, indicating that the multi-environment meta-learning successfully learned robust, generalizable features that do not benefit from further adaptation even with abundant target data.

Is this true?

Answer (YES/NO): NO